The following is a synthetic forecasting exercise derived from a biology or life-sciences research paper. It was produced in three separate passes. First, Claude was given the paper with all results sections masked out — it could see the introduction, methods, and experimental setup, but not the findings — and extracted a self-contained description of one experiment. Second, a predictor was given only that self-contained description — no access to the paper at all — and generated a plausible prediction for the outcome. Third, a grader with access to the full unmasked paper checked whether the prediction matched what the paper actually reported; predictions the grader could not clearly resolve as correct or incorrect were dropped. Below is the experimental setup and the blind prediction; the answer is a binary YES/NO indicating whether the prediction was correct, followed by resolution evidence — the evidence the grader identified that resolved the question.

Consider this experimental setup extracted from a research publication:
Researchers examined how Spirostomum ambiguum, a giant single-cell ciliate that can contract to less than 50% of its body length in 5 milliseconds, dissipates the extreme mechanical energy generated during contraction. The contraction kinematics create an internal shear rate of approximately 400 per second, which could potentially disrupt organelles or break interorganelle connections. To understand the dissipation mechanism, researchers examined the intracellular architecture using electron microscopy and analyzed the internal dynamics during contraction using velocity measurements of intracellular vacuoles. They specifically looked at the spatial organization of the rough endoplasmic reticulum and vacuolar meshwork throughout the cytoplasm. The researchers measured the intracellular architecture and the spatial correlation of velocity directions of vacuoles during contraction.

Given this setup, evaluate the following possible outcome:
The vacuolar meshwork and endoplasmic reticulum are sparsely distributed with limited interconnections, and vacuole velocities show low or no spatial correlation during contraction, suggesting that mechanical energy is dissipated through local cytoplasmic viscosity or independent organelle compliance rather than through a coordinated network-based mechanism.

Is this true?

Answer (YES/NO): NO